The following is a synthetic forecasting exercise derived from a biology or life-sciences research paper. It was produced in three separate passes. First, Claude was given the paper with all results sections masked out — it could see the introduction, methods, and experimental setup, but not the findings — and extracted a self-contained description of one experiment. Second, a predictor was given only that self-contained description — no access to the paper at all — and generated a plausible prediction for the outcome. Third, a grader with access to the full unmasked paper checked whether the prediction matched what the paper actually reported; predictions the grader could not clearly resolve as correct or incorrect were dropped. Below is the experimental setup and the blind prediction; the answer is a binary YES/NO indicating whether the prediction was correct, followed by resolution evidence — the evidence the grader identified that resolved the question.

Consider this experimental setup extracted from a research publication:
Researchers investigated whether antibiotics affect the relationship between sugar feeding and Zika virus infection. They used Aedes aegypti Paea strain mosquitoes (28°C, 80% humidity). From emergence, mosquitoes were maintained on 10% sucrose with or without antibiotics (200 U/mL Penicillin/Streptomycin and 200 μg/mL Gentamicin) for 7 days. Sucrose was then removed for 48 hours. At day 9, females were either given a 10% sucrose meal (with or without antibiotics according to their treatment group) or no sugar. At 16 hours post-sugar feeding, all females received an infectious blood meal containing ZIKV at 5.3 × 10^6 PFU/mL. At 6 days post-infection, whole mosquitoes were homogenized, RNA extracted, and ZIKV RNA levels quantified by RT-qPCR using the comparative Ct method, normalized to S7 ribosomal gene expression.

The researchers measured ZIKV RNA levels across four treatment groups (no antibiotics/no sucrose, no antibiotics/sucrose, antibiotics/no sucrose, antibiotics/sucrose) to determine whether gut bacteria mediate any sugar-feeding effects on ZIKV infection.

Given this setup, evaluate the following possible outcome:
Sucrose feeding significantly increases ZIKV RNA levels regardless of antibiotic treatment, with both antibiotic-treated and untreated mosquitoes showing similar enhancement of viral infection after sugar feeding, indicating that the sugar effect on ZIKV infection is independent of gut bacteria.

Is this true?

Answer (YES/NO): NO